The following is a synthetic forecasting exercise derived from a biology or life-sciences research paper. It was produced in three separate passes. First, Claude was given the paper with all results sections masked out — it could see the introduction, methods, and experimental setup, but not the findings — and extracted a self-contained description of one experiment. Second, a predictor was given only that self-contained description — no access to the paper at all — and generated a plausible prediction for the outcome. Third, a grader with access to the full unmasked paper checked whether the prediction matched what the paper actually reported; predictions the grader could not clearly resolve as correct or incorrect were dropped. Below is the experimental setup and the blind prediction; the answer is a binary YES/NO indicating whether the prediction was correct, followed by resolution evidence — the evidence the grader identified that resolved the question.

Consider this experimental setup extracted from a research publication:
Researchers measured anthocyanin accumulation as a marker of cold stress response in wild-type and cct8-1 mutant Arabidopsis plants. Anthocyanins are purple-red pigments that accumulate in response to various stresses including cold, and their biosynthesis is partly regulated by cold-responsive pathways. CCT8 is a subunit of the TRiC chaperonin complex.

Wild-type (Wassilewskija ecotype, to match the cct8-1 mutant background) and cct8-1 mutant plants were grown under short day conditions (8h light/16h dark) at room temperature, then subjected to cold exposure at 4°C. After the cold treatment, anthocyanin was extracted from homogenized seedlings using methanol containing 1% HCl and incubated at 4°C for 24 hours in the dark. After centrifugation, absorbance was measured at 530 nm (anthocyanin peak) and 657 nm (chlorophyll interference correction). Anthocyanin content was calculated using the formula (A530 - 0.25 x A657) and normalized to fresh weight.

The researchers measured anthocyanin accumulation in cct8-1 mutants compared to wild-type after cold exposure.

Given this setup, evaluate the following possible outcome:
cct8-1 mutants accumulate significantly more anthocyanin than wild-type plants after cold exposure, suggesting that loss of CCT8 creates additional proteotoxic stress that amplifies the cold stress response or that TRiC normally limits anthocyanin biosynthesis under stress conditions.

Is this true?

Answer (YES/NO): YES